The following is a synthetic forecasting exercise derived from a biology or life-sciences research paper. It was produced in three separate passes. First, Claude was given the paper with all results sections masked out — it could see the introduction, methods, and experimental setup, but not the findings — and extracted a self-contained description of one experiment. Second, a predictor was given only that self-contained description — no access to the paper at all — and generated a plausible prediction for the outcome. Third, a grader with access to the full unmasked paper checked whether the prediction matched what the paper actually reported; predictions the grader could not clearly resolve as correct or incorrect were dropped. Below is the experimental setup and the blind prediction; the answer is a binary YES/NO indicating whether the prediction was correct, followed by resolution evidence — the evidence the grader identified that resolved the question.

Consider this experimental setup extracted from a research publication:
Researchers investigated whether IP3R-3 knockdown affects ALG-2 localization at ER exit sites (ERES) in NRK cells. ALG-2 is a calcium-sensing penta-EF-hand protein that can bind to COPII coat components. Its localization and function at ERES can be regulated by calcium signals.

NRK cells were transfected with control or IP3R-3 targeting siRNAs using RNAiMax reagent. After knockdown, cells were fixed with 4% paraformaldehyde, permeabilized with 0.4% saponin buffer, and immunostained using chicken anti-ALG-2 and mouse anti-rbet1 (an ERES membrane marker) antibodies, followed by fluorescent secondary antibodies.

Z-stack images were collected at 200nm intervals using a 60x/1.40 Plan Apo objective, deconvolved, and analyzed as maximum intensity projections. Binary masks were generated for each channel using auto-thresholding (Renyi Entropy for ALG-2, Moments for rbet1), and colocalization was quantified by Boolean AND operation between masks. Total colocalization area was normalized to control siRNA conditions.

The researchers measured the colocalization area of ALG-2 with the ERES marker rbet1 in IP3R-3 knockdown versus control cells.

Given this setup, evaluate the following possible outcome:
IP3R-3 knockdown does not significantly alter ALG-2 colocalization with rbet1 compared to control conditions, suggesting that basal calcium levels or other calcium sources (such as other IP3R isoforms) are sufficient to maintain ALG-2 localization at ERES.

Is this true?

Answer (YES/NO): NO